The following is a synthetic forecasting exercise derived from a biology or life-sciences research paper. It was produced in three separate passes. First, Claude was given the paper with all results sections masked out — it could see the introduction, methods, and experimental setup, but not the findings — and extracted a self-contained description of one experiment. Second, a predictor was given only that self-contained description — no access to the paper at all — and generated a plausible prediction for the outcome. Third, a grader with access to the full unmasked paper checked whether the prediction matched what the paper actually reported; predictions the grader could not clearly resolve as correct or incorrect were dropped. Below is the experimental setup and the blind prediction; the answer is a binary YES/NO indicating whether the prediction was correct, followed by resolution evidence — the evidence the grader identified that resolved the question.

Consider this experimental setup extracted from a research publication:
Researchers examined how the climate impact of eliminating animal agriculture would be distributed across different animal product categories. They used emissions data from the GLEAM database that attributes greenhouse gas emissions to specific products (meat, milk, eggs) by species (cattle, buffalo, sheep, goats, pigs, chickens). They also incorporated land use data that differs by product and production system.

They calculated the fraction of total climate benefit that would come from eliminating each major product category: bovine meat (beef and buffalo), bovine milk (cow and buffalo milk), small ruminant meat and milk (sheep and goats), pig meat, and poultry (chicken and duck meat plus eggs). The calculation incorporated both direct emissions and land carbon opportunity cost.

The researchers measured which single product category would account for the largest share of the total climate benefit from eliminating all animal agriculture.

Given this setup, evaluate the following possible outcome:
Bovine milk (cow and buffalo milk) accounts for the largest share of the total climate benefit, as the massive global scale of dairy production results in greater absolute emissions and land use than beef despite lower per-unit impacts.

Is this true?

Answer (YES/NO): NO